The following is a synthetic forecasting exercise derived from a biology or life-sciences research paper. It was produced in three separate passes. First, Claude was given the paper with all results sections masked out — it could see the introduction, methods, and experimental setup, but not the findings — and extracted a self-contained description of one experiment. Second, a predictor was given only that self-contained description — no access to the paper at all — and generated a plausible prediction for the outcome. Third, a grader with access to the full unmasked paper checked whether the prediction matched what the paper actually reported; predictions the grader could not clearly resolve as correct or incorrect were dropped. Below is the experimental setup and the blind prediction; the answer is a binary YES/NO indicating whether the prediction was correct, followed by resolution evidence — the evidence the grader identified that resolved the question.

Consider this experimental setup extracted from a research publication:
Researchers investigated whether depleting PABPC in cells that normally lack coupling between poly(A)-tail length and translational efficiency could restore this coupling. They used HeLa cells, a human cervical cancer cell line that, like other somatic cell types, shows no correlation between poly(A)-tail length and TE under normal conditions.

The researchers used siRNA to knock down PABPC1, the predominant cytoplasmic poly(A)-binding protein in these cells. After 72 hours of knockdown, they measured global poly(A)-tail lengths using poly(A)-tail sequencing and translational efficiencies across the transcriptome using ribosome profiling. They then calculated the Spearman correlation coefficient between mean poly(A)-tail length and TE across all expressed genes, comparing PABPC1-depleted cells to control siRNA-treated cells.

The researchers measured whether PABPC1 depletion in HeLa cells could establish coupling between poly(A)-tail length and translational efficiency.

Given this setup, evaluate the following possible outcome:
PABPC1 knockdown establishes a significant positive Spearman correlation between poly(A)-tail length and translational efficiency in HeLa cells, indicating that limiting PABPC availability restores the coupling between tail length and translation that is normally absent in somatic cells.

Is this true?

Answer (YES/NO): NO